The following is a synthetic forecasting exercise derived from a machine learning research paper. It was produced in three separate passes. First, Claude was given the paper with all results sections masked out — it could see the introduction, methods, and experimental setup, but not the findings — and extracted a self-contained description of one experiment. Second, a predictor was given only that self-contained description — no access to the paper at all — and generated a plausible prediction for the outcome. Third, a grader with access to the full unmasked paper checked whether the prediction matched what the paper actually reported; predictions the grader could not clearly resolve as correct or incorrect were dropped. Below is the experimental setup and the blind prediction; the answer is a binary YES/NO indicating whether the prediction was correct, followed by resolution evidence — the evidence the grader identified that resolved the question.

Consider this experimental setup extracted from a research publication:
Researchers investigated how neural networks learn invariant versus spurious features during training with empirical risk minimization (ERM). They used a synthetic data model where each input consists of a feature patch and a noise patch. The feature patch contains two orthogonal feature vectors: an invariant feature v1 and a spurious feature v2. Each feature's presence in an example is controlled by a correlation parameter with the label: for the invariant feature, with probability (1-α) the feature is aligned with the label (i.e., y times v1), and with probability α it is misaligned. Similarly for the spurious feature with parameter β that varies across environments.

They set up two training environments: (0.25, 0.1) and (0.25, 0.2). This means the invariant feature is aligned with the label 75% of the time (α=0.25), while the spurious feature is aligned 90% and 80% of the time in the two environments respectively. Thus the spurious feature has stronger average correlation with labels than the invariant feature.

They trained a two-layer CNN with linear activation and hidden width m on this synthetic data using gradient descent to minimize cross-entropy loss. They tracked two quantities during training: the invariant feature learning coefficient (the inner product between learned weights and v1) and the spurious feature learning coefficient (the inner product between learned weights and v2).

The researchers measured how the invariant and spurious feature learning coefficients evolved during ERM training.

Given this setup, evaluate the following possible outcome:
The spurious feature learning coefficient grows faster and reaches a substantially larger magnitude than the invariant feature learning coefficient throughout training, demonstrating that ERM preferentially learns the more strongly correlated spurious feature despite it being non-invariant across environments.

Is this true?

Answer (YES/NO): YES